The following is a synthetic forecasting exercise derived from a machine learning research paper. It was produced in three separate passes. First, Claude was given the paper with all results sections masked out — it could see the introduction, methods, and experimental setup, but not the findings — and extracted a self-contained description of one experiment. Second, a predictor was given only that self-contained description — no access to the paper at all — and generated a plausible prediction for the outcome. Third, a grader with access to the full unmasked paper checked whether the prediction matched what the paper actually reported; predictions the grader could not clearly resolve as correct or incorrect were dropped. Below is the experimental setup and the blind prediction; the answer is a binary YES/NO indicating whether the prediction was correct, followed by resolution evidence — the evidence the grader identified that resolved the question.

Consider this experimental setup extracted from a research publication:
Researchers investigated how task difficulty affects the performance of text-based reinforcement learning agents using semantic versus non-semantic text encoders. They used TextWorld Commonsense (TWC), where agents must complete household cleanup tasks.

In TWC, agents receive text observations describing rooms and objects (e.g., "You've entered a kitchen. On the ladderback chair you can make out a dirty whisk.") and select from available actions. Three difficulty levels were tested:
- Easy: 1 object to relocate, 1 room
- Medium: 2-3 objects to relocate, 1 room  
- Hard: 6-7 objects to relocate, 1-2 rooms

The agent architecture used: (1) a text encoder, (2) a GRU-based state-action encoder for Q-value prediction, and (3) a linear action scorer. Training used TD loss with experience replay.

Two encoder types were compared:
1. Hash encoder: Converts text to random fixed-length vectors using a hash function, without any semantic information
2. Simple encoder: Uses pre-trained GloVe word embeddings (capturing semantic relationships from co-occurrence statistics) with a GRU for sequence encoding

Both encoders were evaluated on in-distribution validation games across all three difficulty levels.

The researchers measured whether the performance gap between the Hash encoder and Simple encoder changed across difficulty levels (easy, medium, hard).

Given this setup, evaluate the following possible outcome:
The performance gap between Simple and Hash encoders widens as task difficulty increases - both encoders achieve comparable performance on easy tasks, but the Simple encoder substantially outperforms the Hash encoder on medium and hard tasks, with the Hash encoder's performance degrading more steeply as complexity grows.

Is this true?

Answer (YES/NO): NO